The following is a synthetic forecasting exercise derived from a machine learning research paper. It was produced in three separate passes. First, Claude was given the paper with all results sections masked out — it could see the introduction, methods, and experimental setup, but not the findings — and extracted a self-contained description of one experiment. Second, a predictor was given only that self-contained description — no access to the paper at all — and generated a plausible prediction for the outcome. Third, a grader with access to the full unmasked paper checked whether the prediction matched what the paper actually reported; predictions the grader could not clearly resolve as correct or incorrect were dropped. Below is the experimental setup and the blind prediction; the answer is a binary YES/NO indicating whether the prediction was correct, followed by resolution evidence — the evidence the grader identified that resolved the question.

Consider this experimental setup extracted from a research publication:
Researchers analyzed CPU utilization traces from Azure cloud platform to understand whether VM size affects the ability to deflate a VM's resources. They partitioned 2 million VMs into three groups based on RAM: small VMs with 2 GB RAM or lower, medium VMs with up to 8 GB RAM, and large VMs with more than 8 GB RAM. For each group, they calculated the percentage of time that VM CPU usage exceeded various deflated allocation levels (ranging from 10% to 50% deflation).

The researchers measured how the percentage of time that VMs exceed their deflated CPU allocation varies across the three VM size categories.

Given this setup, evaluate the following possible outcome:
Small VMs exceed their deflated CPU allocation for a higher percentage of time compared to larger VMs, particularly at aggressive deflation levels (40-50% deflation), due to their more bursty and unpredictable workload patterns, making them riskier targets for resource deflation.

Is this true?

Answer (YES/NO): NO